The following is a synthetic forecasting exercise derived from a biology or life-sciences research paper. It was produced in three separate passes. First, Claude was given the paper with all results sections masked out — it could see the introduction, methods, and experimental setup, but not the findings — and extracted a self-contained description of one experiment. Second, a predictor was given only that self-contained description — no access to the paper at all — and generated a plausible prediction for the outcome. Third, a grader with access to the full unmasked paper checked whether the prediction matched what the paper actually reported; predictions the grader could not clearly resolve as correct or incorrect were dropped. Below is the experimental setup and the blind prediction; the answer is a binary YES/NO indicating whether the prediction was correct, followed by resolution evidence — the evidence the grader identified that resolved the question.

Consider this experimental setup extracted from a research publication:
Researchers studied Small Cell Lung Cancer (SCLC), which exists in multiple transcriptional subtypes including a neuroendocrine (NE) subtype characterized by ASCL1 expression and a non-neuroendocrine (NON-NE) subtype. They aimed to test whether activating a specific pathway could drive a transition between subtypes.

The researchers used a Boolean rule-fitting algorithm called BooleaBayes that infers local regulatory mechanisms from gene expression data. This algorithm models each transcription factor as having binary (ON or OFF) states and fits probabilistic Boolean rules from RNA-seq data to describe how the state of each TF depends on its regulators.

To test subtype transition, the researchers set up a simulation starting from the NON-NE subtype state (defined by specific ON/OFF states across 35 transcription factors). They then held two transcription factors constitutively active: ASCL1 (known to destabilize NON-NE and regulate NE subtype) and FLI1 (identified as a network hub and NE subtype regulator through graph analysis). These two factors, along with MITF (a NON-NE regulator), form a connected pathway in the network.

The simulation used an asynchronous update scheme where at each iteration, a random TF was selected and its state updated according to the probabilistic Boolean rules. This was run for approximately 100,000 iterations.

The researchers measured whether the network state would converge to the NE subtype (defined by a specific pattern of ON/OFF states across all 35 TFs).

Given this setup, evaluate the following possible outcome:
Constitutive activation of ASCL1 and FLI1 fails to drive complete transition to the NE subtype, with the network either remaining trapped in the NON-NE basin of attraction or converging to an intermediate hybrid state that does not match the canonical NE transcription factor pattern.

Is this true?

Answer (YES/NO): NO